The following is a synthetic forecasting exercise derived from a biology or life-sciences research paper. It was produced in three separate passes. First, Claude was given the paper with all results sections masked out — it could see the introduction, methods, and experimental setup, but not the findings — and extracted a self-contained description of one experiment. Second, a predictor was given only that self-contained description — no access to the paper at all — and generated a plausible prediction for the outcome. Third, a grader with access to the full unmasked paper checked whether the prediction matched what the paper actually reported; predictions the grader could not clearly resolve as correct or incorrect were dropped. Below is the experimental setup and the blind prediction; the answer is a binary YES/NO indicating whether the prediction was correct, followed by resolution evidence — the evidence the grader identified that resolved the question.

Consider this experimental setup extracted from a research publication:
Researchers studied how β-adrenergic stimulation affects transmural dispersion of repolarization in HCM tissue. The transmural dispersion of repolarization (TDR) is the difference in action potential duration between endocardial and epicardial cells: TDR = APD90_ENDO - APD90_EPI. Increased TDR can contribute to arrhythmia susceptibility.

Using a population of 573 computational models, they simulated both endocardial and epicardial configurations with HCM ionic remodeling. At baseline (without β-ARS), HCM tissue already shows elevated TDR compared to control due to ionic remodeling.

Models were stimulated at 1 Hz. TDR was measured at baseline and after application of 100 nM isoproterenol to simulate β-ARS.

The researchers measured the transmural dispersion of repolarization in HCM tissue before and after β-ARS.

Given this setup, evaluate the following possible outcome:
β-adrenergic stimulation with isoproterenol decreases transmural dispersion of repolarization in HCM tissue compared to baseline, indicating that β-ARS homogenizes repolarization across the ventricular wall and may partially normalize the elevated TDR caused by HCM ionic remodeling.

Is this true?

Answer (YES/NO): YES